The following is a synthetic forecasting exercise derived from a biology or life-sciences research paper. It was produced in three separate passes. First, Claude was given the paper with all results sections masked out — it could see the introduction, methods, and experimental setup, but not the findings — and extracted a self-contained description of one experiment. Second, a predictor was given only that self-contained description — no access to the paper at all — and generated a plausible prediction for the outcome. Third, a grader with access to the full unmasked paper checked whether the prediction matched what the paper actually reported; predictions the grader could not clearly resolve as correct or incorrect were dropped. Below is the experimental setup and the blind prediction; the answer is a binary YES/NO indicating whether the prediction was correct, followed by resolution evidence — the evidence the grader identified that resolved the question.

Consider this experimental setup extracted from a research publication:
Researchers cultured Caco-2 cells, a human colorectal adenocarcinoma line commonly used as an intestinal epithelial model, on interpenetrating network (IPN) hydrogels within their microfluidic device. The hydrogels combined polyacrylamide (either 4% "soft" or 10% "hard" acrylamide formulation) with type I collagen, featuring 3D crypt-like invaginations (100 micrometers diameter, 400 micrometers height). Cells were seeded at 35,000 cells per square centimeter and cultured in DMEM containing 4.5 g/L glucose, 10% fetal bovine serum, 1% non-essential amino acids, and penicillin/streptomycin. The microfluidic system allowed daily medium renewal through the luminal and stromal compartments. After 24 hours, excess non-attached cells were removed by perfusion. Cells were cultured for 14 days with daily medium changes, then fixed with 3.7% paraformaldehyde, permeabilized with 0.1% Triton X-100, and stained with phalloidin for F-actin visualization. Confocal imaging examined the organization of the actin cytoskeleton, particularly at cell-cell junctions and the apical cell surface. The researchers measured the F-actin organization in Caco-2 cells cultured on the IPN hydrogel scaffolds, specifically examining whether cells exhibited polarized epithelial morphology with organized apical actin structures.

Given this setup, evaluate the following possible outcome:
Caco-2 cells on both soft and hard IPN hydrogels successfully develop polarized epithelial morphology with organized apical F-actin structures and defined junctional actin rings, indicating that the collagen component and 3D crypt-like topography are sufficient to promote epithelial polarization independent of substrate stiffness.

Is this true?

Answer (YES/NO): NO